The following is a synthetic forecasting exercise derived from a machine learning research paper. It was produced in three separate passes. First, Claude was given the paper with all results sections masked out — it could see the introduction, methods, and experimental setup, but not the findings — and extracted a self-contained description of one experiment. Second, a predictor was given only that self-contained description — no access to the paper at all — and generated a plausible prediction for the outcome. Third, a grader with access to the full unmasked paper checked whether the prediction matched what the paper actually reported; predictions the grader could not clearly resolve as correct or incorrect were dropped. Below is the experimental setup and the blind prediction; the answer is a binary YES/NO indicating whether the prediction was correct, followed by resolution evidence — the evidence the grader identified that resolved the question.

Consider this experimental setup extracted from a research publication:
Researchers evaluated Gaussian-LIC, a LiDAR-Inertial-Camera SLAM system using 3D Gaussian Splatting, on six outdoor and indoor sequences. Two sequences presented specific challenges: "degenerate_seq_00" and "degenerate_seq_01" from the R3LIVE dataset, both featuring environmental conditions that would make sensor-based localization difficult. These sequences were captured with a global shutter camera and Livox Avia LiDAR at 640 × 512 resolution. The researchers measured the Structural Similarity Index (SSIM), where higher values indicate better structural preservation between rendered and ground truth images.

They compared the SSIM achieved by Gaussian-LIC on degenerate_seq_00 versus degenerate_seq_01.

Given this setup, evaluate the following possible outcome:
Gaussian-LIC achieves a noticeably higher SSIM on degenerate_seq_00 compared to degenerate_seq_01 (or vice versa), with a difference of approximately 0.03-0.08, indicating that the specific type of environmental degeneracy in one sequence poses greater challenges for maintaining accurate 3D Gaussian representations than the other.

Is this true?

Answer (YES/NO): NO